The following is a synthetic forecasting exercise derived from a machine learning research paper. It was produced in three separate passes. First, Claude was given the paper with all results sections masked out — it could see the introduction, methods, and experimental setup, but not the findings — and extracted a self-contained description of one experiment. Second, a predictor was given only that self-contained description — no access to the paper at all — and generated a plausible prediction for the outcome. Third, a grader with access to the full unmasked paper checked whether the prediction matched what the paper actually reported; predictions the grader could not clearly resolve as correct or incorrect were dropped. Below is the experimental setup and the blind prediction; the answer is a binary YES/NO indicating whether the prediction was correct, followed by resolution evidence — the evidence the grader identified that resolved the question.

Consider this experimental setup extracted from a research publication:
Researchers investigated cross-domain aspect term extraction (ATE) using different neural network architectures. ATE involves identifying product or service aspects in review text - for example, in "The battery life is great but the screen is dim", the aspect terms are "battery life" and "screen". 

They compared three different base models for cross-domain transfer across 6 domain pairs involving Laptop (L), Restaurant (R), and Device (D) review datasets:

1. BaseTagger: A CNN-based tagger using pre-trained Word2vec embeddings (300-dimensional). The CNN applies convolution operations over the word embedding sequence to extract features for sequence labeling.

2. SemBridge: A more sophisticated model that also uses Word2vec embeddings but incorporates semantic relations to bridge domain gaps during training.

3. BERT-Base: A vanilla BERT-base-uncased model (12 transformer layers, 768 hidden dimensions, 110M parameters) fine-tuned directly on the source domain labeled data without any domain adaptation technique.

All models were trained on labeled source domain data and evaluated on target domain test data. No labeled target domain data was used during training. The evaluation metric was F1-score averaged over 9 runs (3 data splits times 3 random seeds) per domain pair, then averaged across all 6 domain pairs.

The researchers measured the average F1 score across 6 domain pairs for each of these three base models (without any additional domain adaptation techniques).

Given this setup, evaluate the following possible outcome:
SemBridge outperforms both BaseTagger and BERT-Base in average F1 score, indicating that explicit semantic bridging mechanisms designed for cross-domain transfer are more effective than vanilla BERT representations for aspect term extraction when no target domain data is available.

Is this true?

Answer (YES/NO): YES